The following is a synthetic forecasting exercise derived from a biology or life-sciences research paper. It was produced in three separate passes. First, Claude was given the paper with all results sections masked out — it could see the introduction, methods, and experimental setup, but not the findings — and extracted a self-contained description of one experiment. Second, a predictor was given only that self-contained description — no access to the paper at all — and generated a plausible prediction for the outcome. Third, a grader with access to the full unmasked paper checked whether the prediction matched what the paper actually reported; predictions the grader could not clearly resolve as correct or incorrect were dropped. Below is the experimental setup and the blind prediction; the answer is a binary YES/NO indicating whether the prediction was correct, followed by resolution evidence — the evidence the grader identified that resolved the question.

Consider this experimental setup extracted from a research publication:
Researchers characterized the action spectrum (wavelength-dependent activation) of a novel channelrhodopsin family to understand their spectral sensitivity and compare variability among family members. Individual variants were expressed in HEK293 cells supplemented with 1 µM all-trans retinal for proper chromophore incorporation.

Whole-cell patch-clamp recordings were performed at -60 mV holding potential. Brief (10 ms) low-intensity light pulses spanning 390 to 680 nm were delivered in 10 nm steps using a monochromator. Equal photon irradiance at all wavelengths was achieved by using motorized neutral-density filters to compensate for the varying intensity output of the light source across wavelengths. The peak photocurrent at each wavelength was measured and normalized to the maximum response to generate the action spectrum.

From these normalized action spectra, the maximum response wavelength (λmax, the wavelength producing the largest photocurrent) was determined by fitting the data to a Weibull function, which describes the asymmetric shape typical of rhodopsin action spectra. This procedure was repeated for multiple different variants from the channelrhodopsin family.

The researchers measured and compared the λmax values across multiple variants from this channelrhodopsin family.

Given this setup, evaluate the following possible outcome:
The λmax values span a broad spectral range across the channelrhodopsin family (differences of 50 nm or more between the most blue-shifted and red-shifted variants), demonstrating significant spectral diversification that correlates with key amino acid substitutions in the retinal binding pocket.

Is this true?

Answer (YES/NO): NO